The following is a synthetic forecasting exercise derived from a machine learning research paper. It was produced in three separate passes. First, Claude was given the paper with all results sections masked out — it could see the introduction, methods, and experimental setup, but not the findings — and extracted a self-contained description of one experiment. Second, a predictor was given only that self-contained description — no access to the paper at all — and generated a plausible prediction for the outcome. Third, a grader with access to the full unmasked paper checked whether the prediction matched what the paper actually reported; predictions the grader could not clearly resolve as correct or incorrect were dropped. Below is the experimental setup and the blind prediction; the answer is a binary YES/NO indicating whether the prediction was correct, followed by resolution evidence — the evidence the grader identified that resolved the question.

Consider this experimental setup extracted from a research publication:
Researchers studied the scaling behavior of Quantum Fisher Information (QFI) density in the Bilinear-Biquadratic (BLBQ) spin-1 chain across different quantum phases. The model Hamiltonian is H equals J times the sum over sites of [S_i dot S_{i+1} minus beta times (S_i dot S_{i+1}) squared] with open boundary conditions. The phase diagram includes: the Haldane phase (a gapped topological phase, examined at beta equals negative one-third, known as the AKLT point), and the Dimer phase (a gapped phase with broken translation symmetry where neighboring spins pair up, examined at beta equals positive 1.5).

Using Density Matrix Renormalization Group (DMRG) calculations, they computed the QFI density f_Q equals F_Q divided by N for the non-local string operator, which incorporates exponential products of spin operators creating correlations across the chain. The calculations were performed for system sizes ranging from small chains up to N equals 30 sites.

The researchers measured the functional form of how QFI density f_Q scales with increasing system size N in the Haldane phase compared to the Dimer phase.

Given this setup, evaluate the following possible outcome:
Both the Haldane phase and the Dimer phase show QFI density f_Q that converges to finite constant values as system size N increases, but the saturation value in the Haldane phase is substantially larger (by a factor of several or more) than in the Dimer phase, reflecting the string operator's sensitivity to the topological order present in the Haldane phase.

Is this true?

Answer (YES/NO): NO